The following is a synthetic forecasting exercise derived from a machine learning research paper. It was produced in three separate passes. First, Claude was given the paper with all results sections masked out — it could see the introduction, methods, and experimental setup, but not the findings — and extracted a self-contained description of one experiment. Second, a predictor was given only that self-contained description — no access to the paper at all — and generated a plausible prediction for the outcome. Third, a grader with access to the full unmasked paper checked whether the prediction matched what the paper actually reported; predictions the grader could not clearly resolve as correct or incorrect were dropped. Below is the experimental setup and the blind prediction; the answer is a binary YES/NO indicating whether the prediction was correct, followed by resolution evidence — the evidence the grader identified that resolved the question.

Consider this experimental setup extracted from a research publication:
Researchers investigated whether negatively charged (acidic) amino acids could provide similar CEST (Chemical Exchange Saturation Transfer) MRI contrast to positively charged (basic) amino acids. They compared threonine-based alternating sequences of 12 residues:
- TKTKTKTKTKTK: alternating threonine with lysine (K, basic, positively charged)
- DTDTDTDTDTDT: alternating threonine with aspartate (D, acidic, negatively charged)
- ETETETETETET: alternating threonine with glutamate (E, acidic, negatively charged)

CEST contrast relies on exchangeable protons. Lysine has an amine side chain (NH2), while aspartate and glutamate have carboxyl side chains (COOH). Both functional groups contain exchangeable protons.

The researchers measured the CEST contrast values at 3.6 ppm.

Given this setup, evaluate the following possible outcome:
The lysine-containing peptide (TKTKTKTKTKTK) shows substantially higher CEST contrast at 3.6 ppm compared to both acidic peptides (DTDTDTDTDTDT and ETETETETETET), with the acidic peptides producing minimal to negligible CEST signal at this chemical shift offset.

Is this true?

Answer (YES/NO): YES